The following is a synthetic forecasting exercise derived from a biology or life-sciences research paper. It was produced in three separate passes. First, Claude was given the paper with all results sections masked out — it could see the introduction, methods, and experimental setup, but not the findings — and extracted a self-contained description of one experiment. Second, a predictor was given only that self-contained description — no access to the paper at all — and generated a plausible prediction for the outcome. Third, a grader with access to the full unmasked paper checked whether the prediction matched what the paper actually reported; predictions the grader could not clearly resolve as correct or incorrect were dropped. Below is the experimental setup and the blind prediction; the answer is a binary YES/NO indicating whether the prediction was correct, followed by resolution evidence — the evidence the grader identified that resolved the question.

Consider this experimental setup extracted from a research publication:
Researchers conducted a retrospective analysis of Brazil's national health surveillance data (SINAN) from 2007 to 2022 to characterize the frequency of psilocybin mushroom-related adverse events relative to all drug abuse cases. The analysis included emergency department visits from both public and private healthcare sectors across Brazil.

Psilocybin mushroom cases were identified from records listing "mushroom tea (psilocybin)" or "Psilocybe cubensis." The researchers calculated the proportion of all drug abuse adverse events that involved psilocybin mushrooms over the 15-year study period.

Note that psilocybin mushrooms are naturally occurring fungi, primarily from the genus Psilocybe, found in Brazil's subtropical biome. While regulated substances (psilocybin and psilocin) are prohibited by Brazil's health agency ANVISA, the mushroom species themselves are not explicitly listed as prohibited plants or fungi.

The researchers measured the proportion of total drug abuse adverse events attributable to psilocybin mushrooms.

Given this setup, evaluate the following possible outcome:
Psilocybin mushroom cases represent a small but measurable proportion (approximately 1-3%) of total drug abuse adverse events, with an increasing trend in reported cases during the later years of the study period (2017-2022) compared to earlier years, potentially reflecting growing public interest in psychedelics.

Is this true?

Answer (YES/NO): NO